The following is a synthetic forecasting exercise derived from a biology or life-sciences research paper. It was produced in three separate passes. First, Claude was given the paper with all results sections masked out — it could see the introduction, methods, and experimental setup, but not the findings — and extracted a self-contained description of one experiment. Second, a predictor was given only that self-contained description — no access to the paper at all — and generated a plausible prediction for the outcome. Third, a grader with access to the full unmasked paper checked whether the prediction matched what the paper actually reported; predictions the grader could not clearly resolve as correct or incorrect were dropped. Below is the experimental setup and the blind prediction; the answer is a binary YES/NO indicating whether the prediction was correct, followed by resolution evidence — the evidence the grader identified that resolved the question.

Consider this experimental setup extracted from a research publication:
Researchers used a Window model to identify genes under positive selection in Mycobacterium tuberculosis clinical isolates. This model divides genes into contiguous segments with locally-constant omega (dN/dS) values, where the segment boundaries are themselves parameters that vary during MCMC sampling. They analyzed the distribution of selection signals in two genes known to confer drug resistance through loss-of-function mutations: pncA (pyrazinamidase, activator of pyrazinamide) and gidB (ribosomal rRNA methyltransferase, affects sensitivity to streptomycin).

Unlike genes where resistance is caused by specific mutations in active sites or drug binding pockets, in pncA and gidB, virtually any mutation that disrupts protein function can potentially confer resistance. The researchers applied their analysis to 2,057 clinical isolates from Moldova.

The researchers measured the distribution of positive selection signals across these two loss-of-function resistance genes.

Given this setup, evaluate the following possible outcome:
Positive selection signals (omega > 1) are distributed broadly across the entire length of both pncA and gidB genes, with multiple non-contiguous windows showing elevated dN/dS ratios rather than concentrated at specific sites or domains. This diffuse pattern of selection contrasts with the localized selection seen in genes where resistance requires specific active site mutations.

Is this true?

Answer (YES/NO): YES